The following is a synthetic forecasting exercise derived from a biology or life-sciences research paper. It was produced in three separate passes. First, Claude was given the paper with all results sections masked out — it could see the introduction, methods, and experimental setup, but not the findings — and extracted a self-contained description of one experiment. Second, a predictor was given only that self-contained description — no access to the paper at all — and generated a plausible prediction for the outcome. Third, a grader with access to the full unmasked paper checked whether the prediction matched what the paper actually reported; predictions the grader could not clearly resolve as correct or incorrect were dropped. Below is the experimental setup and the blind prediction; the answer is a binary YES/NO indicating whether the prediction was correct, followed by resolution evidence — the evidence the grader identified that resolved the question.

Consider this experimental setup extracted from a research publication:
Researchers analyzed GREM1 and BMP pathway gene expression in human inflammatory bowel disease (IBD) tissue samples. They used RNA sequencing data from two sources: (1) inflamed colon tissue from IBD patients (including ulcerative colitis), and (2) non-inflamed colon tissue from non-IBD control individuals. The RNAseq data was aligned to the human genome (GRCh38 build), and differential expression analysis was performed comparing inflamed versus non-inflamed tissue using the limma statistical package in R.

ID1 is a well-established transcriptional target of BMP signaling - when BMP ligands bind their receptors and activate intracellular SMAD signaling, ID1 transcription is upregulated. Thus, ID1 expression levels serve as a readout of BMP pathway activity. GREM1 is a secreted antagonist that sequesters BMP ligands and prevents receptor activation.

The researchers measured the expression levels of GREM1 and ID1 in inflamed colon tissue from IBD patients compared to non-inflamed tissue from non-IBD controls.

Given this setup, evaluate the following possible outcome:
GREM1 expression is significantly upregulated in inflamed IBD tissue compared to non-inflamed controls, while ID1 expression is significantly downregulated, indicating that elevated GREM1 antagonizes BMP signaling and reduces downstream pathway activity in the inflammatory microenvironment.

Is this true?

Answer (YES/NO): YES